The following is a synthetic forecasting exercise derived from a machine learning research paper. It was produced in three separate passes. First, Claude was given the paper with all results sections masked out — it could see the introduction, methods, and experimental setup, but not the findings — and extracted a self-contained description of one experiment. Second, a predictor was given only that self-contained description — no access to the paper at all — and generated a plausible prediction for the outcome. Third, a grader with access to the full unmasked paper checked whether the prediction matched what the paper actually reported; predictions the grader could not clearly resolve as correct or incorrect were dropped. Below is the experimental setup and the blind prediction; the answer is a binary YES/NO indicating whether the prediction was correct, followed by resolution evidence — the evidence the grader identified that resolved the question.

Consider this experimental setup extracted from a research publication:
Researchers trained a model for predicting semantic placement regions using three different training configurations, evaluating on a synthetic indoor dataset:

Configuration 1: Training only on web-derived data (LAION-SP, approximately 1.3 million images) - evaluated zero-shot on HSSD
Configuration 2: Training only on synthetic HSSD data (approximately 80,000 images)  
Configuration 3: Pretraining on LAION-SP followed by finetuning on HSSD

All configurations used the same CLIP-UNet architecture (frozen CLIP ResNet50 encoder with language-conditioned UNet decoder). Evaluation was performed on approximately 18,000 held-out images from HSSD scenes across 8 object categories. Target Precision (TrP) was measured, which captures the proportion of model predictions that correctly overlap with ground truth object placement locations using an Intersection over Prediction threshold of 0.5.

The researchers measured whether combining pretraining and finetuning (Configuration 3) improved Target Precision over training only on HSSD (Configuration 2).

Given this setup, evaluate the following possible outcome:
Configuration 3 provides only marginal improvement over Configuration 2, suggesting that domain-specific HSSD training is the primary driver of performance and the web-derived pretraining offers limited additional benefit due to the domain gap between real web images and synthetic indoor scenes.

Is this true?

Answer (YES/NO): NO